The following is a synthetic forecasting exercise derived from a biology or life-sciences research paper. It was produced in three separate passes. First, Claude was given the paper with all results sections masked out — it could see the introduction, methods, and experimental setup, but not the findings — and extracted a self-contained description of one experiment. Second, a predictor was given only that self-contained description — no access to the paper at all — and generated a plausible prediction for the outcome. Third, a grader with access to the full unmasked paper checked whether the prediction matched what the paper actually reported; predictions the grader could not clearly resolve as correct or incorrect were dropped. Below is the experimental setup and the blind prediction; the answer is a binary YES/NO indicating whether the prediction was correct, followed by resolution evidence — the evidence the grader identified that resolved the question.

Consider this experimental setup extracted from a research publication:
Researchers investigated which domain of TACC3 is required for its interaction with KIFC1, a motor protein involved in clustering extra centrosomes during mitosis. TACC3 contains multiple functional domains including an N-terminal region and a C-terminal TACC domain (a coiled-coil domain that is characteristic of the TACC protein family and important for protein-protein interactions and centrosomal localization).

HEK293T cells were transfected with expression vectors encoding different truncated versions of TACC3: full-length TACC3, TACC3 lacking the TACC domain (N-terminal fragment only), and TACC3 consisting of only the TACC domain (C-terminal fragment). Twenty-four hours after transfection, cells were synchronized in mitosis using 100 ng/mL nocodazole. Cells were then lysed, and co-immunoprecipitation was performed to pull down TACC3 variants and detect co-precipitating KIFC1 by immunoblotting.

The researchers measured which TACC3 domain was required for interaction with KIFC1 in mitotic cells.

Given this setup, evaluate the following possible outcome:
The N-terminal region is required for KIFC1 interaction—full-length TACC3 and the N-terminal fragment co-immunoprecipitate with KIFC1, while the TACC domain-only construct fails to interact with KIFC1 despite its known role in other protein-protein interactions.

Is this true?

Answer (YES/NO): NO